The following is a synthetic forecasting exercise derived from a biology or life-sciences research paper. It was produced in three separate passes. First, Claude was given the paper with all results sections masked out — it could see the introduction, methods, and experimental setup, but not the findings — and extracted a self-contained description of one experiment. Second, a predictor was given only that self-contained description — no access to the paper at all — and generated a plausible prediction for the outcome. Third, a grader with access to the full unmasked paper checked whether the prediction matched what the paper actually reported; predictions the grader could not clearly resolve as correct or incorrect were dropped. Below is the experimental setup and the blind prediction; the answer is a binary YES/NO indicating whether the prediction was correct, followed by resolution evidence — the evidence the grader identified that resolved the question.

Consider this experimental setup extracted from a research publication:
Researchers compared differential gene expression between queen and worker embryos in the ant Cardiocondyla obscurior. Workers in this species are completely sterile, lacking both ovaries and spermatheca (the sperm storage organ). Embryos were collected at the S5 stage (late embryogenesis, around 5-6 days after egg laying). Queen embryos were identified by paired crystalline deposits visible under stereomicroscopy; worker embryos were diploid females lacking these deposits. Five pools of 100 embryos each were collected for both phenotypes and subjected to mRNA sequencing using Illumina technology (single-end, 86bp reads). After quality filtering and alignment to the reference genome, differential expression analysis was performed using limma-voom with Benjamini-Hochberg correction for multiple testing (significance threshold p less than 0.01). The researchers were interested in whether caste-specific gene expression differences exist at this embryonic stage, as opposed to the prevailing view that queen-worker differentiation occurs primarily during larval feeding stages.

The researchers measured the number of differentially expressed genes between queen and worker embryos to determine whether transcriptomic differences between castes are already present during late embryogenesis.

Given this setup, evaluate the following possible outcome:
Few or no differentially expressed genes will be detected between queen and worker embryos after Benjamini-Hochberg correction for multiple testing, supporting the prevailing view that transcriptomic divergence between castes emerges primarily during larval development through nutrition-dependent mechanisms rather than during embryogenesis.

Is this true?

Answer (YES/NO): NO